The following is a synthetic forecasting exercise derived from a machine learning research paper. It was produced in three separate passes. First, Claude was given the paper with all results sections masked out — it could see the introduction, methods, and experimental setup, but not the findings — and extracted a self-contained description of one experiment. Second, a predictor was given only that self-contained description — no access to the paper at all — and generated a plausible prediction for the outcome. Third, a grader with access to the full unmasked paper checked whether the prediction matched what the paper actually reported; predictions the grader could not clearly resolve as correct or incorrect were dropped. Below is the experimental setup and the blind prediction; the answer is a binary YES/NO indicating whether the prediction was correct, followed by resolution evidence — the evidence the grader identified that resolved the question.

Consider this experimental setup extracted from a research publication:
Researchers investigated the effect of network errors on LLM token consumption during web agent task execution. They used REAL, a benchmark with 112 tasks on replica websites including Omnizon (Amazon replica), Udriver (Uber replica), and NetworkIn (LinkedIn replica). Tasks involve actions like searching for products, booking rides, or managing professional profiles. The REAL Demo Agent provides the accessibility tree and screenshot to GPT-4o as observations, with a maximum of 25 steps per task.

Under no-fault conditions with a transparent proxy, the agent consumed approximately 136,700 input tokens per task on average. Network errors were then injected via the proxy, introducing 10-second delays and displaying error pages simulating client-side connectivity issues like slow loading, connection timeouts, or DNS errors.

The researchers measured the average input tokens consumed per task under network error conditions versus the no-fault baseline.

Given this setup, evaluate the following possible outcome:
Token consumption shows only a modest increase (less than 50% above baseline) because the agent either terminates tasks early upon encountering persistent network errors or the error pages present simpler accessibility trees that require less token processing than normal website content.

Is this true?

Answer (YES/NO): NO